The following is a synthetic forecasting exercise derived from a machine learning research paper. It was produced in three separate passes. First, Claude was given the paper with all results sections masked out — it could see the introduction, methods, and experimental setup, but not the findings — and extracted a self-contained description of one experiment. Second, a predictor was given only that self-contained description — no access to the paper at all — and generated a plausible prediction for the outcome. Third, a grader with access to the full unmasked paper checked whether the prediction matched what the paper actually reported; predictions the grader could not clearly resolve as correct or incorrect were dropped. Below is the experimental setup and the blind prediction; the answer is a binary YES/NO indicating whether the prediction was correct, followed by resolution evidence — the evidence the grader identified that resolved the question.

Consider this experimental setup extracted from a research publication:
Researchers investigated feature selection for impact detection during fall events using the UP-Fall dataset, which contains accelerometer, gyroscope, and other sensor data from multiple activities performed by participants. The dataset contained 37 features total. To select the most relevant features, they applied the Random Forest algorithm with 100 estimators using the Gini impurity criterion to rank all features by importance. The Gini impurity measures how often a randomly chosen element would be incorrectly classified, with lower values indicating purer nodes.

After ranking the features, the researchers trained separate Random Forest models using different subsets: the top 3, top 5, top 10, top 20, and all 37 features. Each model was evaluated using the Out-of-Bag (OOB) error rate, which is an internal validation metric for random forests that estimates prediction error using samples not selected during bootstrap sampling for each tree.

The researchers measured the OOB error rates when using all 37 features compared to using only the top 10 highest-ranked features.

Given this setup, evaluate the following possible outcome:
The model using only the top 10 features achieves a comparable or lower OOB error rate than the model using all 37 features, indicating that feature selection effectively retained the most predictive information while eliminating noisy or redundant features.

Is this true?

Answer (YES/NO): YES